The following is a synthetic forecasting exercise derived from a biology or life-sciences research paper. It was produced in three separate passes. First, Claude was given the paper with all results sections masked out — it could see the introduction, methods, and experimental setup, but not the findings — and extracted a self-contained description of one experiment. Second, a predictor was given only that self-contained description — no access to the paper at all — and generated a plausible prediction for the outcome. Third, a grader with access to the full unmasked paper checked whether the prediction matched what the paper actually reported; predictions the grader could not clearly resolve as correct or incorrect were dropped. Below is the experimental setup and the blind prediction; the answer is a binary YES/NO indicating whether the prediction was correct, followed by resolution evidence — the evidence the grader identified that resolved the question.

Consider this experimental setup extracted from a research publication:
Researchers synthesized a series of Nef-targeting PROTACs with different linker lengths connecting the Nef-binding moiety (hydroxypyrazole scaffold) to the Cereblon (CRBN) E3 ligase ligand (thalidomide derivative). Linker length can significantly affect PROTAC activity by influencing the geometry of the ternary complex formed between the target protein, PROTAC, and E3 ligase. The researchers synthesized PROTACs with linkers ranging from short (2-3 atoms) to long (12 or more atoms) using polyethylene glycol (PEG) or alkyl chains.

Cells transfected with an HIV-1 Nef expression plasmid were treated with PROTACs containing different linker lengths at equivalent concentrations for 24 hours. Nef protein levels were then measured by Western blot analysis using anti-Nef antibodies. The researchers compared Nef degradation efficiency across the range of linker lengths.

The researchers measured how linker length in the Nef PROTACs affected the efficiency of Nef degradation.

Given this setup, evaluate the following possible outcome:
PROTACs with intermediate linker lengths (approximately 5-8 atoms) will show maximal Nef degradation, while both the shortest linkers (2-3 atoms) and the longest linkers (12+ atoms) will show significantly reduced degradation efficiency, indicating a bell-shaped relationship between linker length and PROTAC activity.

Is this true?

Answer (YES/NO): NO